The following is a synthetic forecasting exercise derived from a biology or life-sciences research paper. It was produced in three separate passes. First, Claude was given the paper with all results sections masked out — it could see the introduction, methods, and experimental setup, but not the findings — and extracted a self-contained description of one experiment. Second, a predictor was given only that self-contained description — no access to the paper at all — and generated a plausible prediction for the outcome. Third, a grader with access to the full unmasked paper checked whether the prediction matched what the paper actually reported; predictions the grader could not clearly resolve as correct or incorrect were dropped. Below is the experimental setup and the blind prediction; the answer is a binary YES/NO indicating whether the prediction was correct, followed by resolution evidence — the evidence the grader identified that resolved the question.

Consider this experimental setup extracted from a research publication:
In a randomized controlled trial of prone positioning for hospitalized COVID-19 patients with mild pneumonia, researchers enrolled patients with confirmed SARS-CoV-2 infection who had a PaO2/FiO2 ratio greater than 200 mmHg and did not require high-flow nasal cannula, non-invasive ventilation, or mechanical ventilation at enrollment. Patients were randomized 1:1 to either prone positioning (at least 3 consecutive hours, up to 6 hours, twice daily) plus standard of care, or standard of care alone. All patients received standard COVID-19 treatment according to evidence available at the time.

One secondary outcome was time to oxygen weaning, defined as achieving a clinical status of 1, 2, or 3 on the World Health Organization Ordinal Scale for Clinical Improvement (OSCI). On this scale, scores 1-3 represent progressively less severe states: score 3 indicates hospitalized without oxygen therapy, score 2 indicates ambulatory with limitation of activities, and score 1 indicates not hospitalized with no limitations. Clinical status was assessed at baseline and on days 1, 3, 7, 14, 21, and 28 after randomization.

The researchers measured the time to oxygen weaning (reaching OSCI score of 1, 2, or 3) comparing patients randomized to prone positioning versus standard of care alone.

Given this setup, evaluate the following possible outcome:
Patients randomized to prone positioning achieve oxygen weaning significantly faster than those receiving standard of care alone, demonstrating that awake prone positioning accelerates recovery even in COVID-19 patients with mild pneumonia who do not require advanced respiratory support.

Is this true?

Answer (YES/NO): NO